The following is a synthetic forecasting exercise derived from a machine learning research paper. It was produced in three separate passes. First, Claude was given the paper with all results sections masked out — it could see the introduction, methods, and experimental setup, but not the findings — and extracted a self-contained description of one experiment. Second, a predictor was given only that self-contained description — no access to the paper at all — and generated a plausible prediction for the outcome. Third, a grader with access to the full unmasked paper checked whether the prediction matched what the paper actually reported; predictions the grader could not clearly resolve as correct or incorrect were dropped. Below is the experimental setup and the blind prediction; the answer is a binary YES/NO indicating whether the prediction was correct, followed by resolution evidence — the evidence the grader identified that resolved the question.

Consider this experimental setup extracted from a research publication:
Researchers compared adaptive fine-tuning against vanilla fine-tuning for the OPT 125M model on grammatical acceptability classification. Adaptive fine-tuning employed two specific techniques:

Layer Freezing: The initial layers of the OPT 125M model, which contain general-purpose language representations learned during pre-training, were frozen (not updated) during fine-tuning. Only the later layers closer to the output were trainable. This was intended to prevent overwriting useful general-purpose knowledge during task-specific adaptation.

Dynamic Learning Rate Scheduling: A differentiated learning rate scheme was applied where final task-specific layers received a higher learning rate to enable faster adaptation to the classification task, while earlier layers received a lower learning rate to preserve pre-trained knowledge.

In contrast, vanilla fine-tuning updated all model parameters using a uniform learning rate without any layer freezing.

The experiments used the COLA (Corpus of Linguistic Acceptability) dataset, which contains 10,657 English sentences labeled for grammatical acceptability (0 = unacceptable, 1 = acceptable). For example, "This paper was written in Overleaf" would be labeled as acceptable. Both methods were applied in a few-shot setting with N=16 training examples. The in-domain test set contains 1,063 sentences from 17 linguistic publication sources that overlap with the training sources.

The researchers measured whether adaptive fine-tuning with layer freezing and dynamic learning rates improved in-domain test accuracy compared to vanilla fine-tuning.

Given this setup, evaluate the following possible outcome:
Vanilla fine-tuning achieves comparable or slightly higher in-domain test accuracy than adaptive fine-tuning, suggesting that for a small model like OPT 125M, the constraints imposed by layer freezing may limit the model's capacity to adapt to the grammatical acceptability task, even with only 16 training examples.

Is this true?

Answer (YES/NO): YES